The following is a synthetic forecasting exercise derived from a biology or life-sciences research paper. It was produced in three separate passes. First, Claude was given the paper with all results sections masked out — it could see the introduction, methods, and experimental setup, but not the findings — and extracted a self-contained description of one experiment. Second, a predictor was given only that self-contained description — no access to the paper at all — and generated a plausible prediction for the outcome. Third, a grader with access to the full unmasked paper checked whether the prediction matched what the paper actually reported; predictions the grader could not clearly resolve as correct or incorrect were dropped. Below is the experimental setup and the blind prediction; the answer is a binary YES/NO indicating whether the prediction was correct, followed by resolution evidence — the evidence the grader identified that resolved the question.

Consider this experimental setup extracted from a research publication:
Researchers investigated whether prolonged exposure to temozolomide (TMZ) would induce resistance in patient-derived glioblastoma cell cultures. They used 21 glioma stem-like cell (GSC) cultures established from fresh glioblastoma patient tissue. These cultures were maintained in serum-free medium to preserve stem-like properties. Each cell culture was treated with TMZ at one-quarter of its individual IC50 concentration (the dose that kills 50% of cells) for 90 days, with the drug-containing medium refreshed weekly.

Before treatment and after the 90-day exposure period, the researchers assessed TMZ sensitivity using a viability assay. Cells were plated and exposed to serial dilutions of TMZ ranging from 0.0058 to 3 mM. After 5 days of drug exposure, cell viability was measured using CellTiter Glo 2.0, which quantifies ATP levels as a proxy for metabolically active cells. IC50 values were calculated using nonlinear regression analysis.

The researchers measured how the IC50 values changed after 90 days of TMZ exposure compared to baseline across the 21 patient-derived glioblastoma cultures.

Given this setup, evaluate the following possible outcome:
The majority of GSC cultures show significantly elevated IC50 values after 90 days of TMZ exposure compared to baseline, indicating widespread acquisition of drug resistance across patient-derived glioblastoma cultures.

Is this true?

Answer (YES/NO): NO